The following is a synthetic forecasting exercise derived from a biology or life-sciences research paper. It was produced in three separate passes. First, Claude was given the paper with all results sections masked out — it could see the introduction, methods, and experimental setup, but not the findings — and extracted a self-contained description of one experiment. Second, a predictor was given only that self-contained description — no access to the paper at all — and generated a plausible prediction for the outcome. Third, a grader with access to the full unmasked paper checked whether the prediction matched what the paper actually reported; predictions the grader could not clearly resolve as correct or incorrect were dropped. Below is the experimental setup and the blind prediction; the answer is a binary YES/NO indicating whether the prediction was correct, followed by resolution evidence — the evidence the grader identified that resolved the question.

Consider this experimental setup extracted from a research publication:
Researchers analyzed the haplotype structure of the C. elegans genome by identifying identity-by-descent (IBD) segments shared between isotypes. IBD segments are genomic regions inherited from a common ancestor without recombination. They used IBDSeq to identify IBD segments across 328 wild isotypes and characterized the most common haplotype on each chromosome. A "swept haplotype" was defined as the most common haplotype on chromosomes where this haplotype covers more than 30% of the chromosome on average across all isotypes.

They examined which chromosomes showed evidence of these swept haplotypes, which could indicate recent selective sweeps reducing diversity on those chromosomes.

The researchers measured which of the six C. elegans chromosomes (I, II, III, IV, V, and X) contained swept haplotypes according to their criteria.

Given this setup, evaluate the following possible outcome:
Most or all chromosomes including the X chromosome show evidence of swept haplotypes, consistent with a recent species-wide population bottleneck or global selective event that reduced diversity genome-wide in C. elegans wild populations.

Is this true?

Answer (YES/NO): NO